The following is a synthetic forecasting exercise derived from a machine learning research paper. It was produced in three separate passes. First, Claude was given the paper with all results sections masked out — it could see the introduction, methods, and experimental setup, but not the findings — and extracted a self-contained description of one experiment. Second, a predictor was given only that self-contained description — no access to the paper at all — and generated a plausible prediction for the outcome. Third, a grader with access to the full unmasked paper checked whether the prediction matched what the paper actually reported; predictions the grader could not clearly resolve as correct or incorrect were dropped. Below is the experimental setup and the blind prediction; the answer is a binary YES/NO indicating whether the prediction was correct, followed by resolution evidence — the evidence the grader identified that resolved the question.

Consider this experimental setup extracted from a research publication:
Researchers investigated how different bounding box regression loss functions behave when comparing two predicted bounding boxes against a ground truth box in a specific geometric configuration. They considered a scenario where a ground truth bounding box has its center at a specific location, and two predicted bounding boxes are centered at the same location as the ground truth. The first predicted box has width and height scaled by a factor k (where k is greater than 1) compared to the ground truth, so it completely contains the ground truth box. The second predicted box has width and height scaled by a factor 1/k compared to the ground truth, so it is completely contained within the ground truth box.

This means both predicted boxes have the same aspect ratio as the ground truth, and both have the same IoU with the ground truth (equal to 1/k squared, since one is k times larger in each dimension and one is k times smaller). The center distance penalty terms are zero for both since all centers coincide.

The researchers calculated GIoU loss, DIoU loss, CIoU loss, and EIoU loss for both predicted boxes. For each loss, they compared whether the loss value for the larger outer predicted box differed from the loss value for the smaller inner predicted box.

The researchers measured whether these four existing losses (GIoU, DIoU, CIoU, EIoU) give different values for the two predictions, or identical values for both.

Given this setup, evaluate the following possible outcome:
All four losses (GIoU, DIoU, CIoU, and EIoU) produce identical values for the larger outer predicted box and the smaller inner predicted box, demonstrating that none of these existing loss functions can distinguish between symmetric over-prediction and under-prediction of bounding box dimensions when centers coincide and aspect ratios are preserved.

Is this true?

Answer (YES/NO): YES